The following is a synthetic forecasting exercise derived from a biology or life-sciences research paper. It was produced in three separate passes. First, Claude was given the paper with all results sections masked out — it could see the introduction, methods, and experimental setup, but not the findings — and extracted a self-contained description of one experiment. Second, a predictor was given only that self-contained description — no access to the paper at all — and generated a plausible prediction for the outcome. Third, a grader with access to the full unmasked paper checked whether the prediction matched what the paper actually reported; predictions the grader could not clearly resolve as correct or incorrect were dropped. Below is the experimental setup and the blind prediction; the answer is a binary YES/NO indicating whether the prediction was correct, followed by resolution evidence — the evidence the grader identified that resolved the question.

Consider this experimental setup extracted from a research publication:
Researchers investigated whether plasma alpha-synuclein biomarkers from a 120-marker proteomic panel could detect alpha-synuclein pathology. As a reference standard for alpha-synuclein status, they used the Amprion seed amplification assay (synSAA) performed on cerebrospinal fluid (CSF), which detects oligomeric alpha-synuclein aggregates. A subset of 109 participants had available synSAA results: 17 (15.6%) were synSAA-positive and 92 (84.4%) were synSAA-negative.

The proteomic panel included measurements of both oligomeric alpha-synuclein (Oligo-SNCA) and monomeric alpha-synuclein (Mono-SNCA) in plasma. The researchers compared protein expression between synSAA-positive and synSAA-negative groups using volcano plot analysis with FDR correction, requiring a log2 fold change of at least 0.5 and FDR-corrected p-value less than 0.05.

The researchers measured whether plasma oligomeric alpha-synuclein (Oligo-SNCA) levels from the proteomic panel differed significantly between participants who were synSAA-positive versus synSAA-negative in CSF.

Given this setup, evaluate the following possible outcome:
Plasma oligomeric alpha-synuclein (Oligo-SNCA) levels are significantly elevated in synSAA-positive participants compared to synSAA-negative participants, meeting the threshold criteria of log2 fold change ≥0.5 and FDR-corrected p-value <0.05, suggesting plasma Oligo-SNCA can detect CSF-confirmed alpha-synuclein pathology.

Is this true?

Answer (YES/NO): NO